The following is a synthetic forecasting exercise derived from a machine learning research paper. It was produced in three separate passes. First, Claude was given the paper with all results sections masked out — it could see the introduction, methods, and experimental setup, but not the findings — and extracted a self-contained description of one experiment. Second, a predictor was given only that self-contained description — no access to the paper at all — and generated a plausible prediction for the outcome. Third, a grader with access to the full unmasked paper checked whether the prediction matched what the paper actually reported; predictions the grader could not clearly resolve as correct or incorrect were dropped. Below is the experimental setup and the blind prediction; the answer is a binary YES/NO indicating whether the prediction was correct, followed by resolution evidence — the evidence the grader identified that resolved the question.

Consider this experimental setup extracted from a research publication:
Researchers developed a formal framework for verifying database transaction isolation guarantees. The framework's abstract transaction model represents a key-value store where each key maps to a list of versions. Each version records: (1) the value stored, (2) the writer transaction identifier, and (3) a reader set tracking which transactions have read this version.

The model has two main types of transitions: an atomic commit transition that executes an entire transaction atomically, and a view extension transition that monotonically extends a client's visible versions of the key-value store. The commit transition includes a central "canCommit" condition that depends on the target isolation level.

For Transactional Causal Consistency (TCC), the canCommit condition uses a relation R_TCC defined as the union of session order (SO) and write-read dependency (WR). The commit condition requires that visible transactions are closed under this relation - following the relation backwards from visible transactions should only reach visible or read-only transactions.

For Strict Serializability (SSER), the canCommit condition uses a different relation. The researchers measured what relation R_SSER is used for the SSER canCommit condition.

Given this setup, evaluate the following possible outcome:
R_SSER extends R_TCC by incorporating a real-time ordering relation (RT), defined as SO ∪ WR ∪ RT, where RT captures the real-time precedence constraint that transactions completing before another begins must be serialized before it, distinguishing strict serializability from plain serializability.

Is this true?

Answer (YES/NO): NO